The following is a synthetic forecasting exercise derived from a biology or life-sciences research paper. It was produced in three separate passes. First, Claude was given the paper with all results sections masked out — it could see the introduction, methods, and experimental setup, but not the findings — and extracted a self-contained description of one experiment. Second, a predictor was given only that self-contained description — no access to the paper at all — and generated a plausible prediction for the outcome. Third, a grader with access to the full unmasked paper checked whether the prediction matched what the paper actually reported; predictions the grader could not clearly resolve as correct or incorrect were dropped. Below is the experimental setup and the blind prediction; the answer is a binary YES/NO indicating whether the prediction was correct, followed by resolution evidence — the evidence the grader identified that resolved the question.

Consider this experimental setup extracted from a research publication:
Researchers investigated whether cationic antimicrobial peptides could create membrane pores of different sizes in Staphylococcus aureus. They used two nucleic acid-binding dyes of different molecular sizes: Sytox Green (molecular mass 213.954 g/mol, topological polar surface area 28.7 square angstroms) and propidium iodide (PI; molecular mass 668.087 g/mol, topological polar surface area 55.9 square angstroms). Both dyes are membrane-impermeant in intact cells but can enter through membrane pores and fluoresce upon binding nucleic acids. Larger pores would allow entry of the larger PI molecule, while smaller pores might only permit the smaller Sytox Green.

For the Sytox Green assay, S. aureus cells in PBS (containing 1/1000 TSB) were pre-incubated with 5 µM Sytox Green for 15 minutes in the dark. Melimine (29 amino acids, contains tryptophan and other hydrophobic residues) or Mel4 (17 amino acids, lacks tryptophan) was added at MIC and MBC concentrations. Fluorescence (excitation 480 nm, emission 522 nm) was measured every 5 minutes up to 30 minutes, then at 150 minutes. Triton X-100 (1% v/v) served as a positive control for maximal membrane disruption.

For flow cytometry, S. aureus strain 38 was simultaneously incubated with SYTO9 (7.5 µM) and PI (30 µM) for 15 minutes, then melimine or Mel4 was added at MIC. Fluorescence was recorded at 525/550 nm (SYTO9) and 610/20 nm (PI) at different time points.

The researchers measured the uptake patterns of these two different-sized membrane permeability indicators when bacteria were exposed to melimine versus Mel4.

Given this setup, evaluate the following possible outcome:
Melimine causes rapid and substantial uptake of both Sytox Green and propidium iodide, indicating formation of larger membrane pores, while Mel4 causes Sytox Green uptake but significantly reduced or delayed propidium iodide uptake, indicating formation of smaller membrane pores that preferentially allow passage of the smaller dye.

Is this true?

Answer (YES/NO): NO